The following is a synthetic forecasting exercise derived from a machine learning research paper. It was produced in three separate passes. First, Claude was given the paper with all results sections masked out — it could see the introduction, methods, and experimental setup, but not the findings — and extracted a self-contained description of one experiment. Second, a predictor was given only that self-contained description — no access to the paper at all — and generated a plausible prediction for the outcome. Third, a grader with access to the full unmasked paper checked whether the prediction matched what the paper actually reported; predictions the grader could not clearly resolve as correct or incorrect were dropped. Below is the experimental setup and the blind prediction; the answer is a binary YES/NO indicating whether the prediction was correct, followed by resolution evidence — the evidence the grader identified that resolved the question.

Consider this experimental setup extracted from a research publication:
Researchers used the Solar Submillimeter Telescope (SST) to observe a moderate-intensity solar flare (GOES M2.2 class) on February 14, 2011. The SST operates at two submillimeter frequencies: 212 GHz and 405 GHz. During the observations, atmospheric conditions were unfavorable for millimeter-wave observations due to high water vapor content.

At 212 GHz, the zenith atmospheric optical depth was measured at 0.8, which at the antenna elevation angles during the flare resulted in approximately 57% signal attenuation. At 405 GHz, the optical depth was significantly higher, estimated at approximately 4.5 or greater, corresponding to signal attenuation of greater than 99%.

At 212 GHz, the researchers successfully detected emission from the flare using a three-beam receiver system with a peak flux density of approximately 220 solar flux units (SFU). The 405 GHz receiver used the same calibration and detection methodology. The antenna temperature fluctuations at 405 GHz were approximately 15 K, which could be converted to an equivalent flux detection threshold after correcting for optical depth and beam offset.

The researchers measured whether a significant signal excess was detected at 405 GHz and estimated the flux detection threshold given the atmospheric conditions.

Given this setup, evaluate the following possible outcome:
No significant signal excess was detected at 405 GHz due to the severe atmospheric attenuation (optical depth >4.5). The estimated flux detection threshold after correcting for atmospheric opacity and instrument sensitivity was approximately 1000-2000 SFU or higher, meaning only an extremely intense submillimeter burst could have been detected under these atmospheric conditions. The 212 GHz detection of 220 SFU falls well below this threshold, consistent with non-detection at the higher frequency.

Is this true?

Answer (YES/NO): NO